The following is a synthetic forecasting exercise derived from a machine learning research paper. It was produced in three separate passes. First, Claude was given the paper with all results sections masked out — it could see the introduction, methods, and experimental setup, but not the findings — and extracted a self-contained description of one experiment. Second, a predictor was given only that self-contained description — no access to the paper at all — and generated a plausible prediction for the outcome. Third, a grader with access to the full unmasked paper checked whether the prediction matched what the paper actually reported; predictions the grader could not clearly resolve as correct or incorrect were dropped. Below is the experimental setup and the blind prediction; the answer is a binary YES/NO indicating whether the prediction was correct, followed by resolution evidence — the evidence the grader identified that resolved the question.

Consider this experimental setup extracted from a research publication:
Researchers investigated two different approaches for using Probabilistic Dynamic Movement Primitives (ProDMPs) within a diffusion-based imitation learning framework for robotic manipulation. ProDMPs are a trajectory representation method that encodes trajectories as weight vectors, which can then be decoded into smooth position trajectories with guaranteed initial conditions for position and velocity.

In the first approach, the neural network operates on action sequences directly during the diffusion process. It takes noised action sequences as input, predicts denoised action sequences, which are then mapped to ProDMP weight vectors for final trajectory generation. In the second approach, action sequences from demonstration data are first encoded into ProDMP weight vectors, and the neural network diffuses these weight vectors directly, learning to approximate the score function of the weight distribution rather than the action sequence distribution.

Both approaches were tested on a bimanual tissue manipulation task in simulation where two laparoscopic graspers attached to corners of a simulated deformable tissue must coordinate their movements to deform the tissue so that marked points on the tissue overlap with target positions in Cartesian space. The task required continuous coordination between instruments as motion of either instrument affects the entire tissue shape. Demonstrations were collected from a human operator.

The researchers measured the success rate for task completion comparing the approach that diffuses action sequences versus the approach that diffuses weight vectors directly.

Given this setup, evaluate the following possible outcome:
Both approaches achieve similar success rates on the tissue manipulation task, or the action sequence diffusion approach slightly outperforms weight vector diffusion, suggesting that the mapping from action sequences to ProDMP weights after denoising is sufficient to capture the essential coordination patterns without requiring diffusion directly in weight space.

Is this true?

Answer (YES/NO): NO